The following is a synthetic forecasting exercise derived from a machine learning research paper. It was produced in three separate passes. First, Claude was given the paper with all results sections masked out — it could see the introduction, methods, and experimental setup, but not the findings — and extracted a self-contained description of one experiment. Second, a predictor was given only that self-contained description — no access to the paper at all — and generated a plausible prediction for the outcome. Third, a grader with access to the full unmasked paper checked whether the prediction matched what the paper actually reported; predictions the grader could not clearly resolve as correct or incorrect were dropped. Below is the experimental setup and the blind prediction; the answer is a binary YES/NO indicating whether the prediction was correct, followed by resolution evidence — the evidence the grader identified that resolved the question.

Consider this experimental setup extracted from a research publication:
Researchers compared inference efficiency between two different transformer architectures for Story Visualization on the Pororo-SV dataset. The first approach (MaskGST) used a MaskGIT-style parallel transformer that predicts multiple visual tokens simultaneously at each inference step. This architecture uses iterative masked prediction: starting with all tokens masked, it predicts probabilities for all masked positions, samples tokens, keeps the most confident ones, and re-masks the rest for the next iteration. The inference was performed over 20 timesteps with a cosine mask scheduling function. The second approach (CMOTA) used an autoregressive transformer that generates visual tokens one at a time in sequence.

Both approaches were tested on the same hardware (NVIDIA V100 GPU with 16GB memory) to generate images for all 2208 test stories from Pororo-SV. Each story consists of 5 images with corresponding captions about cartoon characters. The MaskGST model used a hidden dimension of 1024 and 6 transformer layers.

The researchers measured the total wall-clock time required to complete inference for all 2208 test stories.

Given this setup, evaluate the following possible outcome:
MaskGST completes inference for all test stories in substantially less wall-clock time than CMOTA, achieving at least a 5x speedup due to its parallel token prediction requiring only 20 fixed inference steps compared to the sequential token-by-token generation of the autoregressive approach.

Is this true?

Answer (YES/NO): YES